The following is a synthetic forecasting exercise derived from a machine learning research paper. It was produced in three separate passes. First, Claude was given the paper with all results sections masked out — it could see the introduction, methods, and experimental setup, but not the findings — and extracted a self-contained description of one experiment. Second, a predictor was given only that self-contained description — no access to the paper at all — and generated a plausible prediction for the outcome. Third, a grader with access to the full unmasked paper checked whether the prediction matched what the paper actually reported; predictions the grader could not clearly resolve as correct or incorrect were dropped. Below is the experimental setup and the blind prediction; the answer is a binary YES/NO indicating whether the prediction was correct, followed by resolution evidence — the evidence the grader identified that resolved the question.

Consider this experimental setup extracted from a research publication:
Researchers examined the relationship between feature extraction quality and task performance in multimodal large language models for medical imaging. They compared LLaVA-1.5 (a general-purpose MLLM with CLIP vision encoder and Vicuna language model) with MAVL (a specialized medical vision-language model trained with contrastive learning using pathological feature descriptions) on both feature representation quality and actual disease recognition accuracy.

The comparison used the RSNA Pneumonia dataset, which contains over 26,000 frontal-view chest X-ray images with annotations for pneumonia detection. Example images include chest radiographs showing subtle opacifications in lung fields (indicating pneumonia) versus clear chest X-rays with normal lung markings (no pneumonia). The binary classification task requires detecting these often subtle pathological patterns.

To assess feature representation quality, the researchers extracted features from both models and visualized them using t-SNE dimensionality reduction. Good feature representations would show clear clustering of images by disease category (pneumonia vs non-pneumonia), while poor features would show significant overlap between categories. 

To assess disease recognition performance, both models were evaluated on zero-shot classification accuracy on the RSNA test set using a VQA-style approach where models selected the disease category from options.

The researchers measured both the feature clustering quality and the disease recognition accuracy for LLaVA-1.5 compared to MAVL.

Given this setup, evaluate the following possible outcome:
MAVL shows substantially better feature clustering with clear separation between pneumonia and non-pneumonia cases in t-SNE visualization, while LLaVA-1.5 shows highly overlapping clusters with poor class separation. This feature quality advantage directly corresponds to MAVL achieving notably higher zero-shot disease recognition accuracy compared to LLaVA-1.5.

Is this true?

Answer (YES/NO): NO